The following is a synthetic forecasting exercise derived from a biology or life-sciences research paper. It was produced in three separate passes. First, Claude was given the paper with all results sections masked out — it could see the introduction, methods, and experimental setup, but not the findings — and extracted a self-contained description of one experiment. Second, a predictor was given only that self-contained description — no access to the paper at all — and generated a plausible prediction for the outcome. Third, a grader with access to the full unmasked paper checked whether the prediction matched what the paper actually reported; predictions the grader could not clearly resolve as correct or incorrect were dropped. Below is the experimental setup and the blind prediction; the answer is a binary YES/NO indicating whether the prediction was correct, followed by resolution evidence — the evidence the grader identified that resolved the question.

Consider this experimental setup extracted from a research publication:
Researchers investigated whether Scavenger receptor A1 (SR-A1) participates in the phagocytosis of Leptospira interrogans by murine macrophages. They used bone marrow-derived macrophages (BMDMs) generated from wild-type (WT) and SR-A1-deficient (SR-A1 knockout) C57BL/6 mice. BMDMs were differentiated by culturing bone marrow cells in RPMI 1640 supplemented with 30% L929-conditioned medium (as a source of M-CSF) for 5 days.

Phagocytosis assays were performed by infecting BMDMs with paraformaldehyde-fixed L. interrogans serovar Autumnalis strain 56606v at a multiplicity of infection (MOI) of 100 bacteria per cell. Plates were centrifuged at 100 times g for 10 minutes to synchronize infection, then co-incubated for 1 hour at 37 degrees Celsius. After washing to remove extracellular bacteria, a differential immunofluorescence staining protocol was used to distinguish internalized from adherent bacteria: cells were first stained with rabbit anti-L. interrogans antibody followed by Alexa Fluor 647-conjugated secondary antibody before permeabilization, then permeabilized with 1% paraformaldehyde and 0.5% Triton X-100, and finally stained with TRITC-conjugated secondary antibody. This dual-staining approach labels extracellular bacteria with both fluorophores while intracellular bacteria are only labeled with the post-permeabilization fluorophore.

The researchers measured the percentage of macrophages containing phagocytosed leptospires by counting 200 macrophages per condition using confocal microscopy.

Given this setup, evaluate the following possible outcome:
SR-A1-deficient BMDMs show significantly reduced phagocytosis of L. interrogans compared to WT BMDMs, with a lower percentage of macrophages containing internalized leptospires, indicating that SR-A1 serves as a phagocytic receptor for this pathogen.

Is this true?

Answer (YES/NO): YES